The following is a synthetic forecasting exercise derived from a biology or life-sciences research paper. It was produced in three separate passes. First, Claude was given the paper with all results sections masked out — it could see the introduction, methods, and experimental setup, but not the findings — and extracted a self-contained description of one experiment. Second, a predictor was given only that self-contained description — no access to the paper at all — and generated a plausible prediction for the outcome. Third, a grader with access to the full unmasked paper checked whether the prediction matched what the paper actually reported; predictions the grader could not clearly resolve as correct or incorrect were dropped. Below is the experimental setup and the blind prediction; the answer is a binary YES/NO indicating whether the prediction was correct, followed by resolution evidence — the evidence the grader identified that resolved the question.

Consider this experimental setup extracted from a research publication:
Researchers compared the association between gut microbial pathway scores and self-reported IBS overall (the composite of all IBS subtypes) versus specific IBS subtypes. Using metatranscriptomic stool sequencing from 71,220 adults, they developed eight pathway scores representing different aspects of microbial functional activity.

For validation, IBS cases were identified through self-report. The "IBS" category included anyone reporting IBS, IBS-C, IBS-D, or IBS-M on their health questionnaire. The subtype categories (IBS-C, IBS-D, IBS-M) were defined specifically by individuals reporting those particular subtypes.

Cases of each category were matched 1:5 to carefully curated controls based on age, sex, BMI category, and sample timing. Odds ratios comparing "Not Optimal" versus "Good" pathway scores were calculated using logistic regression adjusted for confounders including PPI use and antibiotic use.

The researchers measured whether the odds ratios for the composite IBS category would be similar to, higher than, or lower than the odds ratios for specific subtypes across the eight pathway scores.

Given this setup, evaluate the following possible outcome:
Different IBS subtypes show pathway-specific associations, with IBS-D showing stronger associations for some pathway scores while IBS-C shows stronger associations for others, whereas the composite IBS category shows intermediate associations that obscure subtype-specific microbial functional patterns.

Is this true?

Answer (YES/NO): YES